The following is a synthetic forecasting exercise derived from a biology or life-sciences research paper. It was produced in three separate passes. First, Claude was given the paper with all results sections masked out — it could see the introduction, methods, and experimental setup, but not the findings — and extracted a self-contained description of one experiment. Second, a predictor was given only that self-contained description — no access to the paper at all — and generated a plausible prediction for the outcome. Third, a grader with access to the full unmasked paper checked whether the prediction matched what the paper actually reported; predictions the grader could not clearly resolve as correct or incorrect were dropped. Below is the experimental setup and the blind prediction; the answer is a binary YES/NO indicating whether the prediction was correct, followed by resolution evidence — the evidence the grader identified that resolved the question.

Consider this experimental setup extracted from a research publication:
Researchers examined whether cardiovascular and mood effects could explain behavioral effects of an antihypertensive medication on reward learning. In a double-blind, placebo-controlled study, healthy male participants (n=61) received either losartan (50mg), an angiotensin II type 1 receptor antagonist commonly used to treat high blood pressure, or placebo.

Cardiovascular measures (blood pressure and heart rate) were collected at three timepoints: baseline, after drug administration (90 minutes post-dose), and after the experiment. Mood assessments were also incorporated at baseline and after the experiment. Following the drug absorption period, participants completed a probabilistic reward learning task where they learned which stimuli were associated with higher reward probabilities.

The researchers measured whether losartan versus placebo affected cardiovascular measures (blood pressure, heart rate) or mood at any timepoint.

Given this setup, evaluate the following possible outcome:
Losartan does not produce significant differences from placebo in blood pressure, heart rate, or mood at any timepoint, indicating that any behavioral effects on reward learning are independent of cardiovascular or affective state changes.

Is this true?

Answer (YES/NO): YES